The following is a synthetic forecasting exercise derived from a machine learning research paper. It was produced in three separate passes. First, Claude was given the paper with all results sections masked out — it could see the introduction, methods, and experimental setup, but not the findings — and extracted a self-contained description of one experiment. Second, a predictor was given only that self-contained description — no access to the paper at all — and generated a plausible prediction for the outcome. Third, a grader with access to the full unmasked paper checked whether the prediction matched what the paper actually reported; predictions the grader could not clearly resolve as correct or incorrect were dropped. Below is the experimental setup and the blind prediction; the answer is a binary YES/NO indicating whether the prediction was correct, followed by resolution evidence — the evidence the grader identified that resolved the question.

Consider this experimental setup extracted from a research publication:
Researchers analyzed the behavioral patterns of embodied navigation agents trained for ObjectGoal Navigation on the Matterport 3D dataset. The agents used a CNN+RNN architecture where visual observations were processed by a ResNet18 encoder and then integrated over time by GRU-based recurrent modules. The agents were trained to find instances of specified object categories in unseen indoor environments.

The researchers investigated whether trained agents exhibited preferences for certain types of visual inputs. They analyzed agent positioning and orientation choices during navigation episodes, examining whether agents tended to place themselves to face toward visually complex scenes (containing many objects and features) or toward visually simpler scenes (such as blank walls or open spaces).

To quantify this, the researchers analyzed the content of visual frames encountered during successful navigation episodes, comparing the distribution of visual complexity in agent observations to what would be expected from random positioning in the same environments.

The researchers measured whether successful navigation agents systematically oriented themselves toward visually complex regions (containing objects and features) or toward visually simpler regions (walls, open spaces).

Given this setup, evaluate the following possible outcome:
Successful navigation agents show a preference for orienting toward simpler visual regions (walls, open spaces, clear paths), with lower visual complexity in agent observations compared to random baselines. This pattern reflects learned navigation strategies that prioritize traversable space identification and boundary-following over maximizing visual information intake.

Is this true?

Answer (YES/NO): YES